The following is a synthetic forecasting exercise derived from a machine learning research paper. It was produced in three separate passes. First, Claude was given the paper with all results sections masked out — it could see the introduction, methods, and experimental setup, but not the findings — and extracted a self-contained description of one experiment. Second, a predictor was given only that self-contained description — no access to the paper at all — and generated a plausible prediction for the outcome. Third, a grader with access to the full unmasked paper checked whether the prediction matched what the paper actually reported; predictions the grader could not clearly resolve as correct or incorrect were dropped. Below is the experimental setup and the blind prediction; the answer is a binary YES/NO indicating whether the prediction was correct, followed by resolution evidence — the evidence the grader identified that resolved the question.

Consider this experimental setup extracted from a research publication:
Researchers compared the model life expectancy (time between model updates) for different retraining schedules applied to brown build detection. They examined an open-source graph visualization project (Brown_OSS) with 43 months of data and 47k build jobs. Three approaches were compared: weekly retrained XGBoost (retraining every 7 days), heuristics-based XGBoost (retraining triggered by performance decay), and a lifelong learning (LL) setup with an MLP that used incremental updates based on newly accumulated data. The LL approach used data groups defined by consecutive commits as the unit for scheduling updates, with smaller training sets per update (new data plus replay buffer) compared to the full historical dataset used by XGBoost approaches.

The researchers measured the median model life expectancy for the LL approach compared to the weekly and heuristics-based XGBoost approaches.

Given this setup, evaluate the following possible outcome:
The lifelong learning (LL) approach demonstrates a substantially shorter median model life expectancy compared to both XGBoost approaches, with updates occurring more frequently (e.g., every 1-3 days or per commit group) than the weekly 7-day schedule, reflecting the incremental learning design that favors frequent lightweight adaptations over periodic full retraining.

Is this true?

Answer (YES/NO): NO